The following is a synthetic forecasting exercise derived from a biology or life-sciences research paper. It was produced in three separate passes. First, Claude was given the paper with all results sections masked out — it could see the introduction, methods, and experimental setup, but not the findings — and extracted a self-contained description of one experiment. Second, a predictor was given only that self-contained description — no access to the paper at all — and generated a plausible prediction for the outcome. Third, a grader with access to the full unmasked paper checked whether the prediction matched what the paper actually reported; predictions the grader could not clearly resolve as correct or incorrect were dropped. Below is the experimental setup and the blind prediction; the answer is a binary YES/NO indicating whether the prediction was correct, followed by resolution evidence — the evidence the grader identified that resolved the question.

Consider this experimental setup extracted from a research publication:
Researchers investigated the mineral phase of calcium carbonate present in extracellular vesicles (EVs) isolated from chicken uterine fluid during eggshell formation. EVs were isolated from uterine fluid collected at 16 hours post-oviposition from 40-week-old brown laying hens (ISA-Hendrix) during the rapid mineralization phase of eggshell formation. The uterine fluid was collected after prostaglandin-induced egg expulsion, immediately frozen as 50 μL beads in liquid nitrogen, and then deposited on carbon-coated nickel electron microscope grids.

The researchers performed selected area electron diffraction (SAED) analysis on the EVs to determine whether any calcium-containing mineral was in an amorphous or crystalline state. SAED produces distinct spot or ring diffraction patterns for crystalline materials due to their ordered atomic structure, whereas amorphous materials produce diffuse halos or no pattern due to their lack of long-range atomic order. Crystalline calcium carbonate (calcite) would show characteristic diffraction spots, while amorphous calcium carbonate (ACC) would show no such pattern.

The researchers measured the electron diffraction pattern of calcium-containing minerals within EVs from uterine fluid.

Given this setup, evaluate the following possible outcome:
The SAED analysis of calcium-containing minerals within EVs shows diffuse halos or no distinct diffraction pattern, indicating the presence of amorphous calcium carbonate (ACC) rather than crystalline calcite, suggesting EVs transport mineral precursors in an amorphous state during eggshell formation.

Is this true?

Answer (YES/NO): YES